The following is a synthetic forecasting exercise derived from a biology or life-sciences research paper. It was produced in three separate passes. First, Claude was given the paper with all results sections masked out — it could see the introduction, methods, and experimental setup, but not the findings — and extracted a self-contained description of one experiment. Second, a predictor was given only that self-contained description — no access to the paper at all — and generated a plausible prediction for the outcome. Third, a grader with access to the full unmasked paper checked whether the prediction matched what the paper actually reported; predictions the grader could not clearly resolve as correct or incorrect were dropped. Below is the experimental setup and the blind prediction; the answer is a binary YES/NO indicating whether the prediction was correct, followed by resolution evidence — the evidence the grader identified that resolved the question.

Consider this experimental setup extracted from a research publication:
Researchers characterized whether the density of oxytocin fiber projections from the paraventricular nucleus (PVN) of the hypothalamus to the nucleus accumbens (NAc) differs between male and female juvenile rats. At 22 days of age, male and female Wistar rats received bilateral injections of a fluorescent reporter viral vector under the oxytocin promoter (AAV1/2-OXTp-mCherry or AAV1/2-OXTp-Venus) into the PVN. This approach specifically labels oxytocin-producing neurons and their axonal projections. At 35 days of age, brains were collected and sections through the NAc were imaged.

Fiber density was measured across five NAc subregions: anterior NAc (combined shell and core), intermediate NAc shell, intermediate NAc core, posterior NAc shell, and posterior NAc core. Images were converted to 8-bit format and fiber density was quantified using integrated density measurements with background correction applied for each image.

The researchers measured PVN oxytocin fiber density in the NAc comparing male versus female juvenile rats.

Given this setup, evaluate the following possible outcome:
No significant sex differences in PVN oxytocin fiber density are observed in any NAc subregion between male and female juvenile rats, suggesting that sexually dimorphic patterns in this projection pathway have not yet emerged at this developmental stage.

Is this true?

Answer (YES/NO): YES